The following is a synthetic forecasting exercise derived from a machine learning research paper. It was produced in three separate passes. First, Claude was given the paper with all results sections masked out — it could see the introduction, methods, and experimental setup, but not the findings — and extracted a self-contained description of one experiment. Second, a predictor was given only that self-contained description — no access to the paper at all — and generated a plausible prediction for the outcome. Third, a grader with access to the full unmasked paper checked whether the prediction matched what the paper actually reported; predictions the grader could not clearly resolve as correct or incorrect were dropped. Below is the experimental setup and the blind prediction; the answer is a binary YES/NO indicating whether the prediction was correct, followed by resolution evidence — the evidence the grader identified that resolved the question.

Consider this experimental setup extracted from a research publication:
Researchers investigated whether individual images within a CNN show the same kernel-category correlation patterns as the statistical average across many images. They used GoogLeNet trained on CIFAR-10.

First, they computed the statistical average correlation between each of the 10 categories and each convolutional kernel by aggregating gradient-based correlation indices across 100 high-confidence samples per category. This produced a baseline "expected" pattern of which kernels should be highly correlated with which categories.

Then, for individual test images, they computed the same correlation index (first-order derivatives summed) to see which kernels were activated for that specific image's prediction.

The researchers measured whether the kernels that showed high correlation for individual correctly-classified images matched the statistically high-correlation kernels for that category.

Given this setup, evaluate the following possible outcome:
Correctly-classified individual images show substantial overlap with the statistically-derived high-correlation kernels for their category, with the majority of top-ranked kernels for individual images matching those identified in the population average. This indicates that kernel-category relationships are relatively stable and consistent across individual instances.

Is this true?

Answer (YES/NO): YES